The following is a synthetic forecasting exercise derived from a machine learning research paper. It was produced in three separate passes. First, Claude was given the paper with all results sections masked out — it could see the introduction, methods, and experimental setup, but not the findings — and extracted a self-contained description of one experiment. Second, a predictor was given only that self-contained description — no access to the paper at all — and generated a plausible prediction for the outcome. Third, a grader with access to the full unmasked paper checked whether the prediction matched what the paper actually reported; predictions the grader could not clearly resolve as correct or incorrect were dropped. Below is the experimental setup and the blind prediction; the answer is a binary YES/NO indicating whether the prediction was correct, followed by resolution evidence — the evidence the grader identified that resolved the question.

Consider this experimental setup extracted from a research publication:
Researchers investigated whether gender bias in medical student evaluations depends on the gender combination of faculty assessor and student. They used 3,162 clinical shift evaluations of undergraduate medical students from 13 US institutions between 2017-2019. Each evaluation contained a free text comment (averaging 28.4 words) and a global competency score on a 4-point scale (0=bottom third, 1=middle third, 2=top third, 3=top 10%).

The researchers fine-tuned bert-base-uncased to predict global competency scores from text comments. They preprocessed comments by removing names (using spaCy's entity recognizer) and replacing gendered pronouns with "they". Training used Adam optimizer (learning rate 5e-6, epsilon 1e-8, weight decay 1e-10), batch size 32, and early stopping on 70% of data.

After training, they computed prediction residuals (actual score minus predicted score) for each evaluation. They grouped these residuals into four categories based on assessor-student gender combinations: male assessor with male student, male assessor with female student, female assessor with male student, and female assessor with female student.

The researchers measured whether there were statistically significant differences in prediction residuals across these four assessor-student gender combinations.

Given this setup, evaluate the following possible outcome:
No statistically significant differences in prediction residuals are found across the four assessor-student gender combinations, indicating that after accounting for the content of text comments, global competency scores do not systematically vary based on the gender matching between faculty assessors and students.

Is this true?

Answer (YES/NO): NO